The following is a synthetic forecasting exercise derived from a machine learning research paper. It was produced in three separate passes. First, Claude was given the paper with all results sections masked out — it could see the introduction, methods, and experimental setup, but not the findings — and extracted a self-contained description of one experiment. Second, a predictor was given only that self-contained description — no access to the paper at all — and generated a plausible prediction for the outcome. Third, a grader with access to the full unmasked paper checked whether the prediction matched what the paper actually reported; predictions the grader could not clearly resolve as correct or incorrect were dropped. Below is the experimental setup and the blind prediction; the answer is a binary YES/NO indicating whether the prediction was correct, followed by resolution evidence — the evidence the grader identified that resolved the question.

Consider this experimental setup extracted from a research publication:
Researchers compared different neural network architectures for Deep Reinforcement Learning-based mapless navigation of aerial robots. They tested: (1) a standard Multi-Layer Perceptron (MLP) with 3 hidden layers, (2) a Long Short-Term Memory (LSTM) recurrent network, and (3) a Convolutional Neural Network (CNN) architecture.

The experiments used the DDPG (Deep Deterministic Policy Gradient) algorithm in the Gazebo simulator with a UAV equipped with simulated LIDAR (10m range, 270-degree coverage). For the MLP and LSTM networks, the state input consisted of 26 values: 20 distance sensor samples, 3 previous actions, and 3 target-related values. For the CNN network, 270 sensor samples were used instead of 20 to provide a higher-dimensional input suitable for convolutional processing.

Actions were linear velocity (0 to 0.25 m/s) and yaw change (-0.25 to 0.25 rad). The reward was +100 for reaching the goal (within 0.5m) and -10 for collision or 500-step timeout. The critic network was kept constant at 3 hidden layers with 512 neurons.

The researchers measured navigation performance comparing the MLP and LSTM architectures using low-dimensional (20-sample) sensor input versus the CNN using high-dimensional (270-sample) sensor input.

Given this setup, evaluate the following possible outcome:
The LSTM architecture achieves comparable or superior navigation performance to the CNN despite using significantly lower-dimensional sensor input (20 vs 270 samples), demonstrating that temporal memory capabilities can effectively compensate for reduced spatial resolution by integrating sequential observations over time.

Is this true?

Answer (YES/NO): YES